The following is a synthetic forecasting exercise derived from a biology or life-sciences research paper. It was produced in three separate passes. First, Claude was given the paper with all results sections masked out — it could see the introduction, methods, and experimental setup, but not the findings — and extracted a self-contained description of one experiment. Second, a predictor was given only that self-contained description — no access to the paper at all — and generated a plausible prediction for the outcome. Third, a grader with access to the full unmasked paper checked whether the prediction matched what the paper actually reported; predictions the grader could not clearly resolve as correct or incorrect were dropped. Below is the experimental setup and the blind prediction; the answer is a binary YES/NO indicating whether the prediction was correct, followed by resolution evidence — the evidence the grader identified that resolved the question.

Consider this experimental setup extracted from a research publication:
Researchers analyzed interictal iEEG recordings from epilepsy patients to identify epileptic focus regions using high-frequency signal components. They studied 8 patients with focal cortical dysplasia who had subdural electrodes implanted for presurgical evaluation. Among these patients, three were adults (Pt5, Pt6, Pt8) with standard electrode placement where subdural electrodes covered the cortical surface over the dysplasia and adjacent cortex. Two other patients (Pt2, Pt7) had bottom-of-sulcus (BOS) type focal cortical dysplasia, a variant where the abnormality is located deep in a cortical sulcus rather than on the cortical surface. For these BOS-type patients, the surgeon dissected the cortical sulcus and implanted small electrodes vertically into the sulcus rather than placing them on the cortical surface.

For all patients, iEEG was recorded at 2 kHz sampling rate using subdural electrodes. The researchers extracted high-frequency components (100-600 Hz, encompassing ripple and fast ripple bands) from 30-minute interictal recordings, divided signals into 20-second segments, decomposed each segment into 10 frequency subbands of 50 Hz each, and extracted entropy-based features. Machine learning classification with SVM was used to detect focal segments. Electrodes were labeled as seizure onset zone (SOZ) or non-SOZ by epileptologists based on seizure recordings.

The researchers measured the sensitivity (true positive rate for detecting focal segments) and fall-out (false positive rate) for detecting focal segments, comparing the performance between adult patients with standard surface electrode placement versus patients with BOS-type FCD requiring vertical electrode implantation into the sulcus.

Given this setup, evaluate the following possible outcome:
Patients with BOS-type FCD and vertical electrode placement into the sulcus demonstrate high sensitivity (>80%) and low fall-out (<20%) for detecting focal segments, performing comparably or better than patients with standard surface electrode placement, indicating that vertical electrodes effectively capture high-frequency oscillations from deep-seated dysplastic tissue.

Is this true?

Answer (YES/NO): NO